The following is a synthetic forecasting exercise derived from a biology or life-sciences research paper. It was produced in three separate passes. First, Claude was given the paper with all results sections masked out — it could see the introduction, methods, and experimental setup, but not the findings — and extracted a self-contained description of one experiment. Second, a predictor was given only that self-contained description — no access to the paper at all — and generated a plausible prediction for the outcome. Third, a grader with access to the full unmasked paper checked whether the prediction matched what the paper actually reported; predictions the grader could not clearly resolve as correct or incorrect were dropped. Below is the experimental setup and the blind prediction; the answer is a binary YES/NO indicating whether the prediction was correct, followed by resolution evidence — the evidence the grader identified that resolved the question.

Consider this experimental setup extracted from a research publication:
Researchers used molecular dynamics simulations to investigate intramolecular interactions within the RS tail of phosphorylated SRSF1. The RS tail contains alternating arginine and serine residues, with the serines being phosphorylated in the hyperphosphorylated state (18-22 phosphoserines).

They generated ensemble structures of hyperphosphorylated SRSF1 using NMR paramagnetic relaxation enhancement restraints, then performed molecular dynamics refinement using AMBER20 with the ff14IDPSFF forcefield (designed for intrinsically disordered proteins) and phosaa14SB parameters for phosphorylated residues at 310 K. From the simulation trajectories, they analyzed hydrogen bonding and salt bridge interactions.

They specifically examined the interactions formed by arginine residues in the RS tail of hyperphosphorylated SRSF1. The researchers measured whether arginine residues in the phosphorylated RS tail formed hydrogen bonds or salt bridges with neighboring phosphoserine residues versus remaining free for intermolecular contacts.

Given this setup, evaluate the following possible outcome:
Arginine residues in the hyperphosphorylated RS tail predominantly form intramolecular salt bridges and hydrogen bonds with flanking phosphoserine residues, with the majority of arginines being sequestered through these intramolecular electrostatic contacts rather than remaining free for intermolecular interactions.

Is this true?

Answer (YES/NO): YES